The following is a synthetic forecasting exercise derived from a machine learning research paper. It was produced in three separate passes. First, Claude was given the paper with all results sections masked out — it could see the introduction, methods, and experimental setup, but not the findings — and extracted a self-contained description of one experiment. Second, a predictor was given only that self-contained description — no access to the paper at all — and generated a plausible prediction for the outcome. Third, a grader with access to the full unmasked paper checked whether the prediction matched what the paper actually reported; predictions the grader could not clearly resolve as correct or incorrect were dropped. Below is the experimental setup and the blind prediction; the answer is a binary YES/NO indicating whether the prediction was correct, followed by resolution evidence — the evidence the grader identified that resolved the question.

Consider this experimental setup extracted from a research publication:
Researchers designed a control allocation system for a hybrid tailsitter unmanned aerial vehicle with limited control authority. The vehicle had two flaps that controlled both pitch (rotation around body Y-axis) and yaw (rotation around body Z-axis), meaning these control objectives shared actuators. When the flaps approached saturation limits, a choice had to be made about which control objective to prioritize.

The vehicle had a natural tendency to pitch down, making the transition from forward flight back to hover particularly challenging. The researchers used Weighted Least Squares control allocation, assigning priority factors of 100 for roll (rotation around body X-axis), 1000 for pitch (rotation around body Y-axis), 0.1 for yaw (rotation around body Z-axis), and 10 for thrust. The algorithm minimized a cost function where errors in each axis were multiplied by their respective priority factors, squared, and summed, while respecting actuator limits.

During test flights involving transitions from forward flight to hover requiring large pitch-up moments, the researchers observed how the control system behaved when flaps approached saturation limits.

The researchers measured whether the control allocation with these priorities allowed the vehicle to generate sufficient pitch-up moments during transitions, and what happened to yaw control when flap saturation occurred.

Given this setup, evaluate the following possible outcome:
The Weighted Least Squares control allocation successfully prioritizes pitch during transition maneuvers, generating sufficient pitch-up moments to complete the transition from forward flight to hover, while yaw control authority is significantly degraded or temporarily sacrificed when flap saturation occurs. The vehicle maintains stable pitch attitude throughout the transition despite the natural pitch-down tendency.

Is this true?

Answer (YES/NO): YES